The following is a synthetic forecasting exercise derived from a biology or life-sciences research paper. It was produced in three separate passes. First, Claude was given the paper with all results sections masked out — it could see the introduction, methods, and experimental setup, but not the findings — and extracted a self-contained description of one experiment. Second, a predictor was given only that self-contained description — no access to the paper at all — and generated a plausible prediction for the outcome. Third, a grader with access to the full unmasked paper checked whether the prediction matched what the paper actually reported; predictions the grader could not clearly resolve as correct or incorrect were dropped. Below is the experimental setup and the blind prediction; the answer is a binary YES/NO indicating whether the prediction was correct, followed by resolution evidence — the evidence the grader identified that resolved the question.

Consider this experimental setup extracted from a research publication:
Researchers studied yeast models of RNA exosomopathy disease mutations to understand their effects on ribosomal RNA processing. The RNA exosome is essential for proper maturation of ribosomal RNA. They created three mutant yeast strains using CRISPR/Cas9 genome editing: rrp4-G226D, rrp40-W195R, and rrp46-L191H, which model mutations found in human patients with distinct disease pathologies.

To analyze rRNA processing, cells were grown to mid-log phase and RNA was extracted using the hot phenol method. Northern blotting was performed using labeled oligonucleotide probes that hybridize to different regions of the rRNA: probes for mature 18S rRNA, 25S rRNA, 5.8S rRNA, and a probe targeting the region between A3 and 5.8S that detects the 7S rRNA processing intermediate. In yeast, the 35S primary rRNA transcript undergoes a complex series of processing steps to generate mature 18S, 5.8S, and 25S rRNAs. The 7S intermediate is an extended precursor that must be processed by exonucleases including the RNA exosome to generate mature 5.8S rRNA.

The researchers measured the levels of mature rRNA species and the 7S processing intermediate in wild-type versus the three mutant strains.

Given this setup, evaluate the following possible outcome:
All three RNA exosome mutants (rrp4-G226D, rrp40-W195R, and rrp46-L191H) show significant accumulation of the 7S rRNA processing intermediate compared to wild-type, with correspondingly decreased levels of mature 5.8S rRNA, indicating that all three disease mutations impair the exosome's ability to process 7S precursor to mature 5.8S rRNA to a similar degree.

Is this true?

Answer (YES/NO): NO